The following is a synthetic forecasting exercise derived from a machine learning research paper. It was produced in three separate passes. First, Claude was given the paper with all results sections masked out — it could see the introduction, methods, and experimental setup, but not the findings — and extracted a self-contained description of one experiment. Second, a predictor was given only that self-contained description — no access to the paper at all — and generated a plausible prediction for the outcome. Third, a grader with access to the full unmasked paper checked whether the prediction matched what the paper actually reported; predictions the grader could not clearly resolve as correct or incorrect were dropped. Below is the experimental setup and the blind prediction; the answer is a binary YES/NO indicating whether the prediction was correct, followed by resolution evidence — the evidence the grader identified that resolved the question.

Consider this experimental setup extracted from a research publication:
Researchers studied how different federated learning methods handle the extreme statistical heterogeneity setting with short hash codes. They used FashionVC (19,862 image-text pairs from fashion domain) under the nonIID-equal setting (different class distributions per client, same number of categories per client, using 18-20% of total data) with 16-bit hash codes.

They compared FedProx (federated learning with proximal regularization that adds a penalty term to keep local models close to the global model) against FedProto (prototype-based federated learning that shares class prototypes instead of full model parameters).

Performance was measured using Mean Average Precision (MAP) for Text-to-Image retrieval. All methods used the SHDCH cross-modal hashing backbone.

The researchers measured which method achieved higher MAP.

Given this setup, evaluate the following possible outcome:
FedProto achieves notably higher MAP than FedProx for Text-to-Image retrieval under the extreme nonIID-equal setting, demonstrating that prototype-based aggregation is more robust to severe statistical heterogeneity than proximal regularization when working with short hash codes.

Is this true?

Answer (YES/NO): YES